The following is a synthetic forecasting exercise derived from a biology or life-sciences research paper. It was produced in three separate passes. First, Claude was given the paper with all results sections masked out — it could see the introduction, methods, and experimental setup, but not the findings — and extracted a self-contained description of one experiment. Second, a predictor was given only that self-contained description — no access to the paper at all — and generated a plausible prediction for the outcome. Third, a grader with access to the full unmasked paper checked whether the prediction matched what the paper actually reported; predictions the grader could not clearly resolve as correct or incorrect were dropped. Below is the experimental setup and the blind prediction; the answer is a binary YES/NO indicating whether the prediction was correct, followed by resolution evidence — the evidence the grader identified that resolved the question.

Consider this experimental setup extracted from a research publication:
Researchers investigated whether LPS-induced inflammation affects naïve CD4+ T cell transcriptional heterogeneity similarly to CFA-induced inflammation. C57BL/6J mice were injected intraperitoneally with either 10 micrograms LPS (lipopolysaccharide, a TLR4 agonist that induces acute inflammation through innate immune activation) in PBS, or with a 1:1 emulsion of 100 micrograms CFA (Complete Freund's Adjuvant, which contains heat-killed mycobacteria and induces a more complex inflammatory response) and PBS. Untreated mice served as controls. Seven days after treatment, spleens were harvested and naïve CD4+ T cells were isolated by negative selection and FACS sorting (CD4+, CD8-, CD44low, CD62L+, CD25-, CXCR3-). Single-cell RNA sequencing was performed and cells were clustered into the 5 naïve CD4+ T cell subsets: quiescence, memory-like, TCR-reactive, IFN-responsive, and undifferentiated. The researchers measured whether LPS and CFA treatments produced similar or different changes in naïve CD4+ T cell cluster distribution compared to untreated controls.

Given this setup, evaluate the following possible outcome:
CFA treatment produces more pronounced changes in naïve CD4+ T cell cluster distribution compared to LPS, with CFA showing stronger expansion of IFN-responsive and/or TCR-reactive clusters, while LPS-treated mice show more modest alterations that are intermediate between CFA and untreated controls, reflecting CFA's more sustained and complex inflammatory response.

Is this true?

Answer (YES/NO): NO